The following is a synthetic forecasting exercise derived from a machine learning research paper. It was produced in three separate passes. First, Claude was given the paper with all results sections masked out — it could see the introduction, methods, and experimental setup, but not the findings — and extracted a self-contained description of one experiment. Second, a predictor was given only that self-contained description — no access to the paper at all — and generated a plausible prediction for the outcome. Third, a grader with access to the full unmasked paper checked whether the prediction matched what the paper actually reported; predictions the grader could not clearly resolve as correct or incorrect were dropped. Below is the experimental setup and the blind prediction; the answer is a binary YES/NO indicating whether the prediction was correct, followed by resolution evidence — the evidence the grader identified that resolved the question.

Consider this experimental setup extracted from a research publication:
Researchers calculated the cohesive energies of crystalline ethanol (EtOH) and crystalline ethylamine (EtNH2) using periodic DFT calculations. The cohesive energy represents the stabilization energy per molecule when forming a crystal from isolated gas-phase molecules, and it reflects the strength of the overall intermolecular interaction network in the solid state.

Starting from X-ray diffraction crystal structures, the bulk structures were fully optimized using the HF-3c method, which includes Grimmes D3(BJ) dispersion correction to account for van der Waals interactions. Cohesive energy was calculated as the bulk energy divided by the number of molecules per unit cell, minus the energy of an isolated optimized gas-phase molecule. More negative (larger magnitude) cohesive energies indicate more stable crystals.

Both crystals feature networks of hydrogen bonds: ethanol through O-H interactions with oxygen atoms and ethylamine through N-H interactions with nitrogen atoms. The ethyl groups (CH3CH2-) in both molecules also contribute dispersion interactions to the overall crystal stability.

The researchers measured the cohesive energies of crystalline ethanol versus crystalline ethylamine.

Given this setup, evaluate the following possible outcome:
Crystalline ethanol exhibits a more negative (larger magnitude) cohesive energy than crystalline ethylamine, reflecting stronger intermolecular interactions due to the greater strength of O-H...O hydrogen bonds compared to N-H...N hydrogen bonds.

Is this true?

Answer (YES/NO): YES